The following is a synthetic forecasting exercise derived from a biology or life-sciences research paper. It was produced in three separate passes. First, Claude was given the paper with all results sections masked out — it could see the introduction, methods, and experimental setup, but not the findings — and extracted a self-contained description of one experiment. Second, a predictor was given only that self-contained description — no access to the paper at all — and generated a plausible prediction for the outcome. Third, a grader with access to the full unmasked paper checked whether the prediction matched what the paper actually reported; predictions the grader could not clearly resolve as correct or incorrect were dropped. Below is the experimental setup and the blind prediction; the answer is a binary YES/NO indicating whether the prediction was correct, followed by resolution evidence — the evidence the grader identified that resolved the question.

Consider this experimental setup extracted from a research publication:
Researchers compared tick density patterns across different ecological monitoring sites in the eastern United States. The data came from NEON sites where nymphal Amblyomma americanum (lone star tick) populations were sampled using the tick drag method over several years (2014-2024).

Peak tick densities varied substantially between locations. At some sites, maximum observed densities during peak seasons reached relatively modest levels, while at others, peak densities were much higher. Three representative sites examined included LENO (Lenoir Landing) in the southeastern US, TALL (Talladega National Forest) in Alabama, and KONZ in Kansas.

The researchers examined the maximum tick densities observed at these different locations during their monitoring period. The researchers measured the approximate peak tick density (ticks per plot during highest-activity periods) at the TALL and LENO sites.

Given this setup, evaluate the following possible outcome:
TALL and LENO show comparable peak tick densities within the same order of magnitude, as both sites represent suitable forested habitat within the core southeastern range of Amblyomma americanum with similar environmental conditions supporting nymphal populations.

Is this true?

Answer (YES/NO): NO